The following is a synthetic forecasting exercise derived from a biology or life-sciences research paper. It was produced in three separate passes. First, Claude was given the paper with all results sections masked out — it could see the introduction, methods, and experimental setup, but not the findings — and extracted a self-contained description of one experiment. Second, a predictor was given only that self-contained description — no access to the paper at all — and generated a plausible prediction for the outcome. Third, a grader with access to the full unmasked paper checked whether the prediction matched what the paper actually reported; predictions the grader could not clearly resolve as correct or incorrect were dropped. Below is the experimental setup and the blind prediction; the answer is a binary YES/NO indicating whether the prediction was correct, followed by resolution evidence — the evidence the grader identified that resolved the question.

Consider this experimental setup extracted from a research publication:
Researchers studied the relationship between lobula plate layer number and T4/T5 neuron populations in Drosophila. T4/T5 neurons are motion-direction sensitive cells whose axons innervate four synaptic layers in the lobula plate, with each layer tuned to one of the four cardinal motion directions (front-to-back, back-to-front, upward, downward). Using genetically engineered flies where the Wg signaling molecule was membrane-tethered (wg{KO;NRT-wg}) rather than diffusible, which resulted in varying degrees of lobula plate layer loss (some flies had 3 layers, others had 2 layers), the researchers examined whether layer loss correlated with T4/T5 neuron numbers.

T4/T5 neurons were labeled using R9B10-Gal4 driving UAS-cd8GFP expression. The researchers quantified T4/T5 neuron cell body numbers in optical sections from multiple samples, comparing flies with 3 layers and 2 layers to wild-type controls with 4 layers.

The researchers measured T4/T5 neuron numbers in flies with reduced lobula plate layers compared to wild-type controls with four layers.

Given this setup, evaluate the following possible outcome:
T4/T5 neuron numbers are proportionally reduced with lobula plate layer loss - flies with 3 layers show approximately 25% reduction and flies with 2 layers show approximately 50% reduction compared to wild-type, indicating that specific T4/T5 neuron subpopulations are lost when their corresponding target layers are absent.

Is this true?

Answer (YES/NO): YES